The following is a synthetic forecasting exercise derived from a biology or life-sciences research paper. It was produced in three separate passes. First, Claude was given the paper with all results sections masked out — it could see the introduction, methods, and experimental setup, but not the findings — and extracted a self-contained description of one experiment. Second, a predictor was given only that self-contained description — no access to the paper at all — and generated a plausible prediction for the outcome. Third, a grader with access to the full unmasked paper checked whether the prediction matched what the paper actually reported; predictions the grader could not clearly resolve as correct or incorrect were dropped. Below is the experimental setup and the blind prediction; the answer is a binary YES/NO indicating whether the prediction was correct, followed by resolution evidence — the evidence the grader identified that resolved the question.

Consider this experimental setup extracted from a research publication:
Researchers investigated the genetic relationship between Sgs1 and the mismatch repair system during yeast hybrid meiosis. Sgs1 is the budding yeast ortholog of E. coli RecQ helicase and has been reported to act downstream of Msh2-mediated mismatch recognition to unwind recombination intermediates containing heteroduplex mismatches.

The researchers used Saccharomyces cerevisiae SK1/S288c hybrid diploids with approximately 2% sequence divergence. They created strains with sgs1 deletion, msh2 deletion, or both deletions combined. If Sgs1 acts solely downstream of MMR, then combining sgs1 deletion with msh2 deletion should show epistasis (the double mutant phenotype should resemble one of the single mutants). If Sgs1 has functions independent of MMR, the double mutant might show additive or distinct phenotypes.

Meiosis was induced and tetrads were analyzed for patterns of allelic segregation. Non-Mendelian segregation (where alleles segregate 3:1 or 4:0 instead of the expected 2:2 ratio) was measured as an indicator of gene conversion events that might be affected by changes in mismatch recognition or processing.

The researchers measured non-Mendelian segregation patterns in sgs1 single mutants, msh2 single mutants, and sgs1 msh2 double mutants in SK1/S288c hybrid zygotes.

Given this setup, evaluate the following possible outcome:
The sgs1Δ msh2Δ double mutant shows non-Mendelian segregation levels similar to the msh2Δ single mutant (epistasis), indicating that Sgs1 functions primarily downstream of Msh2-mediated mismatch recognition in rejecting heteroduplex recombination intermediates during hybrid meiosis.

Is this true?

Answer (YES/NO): NO